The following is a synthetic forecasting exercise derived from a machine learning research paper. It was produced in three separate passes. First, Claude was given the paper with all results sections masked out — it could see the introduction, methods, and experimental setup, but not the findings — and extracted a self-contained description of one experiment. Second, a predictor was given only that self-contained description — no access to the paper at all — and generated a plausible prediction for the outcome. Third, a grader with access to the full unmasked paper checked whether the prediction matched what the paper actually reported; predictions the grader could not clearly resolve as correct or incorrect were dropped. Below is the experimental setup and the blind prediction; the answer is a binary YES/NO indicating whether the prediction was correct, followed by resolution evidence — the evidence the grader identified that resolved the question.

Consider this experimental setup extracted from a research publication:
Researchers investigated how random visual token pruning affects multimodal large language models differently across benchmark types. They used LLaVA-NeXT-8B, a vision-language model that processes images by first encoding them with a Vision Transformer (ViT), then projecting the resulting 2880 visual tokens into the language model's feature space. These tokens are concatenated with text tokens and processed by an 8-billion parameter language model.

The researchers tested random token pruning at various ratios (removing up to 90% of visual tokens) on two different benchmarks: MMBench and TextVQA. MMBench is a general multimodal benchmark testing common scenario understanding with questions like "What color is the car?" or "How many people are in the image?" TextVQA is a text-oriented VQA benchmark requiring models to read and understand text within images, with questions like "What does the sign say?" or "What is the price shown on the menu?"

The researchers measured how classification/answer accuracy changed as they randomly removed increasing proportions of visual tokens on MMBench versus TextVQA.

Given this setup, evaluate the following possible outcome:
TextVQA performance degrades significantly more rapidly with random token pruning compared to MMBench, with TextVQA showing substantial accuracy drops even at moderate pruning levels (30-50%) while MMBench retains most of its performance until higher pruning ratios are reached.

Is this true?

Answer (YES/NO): YES